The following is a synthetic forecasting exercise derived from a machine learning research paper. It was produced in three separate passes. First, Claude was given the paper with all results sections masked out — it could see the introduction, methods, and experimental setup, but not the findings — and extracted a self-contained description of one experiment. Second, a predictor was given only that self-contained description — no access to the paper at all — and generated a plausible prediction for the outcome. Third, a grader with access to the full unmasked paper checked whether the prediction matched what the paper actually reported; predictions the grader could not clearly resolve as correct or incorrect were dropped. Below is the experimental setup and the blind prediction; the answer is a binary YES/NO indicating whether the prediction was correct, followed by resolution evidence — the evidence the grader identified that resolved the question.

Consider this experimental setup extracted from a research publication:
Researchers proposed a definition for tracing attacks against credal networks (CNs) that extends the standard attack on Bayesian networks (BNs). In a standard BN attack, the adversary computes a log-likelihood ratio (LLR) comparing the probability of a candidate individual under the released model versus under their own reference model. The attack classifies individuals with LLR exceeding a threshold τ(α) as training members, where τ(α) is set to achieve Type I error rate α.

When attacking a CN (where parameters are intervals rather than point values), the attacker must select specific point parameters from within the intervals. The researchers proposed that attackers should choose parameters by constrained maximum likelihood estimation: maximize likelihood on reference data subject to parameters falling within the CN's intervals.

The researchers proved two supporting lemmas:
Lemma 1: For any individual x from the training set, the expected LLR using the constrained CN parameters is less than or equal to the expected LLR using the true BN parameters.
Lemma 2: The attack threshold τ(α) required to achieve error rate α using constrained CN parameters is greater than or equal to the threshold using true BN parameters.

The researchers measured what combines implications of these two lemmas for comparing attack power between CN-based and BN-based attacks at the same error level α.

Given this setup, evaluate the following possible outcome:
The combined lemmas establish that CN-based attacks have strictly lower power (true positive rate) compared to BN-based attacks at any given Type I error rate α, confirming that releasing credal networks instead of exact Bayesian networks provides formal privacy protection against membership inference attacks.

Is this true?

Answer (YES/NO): NO